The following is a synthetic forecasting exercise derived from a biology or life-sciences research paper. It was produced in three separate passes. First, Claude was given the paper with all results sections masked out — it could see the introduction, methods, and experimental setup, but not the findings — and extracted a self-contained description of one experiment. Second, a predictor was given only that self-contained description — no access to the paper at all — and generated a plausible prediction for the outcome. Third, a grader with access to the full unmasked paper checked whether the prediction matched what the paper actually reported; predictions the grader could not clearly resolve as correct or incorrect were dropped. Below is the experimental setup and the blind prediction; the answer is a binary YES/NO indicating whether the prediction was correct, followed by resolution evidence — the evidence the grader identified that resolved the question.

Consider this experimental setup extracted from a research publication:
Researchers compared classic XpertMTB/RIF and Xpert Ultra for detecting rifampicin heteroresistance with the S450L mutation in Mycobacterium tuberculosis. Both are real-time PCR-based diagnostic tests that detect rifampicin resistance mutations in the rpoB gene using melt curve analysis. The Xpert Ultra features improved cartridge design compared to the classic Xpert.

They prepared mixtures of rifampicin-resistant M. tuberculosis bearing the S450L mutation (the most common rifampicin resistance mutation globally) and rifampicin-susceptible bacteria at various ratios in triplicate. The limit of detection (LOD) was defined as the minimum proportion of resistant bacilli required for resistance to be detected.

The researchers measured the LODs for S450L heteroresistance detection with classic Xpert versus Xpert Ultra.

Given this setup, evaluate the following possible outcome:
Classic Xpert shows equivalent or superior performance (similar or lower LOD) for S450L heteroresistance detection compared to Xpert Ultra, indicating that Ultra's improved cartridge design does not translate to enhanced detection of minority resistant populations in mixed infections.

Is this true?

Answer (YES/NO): YES